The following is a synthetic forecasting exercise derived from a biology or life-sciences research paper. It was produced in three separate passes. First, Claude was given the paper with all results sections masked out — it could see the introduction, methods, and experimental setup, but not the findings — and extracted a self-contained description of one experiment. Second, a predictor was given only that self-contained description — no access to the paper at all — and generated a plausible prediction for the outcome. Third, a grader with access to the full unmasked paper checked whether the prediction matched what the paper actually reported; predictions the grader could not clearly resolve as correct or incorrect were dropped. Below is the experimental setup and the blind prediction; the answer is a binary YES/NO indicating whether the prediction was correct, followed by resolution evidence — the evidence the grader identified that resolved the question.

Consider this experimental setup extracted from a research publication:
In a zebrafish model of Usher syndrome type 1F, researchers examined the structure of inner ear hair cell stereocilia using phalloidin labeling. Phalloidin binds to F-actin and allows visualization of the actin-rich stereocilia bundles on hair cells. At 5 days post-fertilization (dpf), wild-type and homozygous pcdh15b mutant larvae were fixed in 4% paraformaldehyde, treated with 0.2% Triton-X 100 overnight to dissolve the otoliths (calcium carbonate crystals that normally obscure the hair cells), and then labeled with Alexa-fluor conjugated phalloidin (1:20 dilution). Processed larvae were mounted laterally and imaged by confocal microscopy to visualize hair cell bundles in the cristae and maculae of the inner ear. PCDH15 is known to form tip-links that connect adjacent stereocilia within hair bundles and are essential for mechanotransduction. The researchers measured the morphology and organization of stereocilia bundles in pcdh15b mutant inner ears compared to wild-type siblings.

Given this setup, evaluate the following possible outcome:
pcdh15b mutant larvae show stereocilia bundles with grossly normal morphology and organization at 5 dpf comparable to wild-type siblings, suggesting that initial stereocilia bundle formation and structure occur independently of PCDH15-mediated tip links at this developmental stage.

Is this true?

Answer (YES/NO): NO